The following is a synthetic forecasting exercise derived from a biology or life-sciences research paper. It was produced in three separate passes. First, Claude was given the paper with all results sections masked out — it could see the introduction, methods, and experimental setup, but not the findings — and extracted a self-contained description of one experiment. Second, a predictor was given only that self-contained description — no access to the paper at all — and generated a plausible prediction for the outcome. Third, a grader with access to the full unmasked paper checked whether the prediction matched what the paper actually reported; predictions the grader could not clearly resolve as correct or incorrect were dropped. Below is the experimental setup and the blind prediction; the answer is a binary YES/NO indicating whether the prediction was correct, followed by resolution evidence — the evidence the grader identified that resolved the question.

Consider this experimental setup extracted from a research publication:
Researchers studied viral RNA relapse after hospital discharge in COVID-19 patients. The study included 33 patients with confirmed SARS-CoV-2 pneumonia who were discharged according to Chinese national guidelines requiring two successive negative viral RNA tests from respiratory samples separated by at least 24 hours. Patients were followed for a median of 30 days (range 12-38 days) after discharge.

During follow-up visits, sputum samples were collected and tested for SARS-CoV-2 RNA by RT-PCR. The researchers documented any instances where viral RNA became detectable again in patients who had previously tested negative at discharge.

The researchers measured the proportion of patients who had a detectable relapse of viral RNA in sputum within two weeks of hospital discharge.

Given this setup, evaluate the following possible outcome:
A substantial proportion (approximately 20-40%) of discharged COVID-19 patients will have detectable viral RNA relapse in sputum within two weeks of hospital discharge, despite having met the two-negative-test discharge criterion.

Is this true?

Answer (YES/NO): NO